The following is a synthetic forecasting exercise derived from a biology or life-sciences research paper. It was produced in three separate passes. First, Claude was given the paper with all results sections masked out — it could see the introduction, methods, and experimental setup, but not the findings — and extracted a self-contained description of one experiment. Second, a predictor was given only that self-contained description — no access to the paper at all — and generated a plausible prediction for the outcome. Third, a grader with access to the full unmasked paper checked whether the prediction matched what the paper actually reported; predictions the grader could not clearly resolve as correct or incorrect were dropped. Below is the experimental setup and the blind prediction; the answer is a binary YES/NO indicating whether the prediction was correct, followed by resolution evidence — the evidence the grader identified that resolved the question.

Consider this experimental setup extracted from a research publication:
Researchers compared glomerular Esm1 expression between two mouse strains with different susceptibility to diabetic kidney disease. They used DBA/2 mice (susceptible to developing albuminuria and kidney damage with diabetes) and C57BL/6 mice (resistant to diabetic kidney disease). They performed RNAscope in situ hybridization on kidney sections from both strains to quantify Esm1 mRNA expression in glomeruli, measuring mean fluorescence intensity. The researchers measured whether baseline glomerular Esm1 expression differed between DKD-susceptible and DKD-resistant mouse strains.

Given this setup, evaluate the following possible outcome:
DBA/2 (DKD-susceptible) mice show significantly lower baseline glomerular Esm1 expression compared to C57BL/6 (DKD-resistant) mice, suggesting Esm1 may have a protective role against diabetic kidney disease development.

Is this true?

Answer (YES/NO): YES